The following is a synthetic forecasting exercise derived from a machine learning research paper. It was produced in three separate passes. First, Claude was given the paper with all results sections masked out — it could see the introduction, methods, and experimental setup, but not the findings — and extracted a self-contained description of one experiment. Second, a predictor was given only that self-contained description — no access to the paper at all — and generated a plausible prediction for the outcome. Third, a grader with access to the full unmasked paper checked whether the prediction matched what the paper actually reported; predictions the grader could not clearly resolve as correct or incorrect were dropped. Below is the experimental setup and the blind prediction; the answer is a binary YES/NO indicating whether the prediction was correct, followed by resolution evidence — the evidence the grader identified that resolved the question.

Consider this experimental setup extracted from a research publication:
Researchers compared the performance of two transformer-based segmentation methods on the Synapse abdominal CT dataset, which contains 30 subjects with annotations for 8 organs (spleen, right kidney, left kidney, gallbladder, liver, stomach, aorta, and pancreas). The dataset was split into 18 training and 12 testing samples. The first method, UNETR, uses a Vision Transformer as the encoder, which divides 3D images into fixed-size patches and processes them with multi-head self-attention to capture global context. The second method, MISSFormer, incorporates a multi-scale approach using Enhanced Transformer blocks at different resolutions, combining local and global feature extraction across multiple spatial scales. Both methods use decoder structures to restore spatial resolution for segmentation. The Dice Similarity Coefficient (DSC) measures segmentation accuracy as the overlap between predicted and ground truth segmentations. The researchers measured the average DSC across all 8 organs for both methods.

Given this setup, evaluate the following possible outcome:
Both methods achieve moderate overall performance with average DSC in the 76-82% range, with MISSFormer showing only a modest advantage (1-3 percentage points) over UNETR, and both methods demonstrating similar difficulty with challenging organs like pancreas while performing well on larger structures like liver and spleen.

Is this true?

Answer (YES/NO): NO